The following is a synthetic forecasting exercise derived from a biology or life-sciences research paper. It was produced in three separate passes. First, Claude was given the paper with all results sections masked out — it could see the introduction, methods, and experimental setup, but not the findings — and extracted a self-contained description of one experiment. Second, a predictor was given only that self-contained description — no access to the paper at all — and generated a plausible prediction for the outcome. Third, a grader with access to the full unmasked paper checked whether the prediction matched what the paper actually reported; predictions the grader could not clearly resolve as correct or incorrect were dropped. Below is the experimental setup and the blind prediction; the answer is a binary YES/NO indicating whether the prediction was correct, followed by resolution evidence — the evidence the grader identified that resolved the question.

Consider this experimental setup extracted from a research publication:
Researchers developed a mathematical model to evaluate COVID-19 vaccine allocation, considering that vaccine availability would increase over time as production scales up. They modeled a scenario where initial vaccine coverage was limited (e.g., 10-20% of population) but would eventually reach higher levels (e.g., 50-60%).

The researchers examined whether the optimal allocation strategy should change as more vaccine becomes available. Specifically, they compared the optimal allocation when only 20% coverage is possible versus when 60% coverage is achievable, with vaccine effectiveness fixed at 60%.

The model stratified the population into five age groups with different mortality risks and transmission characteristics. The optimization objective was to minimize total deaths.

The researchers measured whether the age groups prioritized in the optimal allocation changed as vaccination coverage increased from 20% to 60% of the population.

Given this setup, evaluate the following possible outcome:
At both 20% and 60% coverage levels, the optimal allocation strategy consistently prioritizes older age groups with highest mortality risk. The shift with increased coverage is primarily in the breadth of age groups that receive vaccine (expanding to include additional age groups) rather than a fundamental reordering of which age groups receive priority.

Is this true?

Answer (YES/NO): NO